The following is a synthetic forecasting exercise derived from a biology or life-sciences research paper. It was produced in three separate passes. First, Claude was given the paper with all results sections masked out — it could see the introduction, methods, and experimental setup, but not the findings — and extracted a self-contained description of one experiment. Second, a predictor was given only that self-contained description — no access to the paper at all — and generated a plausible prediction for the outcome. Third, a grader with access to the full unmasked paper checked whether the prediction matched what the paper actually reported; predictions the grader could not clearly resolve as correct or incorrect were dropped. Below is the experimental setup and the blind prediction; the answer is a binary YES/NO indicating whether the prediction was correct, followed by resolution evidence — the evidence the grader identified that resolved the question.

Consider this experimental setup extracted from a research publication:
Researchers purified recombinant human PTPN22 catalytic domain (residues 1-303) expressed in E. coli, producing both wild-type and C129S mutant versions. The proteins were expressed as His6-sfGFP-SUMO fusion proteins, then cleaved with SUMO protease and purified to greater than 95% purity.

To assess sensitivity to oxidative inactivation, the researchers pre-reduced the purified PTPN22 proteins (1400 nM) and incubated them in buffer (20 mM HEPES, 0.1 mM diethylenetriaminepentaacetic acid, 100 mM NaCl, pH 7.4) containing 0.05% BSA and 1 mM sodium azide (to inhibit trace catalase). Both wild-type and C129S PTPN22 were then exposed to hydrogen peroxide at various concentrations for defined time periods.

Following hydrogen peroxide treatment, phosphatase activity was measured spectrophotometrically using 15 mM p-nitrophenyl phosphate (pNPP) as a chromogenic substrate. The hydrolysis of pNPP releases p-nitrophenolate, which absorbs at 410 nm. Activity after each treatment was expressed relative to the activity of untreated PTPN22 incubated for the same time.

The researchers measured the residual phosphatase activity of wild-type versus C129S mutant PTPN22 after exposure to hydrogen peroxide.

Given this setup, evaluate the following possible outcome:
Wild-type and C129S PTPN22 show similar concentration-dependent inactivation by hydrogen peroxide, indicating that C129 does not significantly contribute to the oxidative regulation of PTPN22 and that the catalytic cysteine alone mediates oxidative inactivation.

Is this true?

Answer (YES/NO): NO